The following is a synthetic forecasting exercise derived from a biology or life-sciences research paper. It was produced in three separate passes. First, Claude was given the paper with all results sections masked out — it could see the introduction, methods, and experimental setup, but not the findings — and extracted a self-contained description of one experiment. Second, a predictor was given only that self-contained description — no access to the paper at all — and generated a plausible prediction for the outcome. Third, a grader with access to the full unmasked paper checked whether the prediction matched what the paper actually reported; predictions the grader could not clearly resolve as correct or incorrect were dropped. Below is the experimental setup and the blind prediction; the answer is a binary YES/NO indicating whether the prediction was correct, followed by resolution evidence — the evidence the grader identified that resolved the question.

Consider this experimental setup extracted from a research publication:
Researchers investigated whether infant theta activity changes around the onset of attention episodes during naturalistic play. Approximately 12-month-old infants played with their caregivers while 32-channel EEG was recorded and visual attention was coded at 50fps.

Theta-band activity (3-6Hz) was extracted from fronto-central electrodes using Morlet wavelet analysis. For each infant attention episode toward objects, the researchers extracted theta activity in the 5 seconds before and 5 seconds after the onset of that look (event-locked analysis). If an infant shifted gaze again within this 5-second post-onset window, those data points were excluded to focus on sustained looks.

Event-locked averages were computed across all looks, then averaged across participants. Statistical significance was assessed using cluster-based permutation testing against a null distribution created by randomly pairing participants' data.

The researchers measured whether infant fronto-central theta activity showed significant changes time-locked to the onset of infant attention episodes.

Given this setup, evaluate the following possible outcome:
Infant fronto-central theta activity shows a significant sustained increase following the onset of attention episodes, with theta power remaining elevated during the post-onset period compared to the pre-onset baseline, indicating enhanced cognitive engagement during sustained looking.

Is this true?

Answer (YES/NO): NO